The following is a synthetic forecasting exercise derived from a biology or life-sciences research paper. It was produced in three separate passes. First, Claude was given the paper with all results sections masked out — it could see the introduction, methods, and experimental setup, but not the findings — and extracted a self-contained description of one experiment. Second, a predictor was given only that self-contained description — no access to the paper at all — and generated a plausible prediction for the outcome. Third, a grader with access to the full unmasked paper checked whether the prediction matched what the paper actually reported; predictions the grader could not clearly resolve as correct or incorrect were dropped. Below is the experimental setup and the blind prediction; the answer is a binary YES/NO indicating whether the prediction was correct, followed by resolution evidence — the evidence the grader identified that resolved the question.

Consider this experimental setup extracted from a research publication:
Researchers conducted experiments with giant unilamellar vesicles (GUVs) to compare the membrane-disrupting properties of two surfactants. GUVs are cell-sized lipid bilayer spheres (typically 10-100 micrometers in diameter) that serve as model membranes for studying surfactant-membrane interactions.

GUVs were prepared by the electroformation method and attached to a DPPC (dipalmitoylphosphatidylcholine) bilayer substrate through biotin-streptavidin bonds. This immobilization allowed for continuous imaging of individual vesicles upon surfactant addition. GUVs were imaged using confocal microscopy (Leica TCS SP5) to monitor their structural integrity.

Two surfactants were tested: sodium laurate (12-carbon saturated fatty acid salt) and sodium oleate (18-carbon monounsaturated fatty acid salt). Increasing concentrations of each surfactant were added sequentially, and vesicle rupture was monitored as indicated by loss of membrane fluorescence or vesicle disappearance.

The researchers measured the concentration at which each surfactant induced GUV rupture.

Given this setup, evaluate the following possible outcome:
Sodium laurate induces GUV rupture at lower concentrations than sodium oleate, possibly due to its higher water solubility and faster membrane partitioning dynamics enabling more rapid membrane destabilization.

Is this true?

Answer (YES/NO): YES